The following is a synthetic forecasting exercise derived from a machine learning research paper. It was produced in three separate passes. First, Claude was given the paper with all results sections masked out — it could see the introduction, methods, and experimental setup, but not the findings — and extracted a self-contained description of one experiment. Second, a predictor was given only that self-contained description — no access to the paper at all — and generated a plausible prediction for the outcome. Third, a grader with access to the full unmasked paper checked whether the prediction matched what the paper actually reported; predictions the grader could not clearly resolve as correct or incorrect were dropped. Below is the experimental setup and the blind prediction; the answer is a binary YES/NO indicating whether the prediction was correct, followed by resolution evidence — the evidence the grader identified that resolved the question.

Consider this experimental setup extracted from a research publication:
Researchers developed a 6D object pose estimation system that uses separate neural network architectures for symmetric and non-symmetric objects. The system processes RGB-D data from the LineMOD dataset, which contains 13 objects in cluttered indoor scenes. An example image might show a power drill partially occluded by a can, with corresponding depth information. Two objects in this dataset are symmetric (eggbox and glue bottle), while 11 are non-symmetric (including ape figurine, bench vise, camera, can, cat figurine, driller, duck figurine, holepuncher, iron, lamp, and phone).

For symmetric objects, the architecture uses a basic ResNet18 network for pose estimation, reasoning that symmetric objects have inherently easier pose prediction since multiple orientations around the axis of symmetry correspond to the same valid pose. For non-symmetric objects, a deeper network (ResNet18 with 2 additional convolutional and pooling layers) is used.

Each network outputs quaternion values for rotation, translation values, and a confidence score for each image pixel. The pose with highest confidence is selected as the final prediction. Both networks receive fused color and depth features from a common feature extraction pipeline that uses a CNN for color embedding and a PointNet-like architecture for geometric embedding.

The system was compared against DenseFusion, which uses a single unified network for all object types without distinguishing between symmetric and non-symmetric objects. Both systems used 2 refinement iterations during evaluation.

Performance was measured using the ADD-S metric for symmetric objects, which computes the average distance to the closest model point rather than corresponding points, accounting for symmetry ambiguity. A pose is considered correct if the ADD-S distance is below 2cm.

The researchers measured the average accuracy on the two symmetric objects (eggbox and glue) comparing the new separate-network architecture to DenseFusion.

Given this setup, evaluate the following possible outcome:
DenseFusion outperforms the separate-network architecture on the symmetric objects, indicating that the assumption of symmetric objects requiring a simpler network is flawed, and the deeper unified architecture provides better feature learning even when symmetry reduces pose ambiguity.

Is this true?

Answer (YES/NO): YES